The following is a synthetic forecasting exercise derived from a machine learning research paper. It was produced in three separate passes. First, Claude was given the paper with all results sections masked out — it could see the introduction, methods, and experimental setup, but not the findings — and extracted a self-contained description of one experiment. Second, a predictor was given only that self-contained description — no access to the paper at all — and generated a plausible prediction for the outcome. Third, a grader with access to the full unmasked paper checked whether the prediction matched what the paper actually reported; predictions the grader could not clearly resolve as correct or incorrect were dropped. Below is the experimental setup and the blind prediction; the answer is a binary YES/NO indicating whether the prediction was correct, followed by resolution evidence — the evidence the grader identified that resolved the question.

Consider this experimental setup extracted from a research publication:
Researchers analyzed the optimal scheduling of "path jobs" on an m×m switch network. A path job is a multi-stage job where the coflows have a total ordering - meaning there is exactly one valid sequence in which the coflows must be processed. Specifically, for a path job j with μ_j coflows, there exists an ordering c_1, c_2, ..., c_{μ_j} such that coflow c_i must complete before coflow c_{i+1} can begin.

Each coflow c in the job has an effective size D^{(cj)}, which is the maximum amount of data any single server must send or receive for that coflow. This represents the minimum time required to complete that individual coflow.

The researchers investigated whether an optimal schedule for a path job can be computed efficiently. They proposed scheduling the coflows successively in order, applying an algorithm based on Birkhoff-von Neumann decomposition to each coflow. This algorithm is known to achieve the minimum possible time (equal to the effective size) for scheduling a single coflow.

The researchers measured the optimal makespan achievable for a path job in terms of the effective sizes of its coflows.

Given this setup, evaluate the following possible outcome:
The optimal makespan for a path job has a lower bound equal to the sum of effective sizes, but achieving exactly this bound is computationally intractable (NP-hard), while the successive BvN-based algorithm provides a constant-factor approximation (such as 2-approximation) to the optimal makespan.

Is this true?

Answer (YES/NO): NO